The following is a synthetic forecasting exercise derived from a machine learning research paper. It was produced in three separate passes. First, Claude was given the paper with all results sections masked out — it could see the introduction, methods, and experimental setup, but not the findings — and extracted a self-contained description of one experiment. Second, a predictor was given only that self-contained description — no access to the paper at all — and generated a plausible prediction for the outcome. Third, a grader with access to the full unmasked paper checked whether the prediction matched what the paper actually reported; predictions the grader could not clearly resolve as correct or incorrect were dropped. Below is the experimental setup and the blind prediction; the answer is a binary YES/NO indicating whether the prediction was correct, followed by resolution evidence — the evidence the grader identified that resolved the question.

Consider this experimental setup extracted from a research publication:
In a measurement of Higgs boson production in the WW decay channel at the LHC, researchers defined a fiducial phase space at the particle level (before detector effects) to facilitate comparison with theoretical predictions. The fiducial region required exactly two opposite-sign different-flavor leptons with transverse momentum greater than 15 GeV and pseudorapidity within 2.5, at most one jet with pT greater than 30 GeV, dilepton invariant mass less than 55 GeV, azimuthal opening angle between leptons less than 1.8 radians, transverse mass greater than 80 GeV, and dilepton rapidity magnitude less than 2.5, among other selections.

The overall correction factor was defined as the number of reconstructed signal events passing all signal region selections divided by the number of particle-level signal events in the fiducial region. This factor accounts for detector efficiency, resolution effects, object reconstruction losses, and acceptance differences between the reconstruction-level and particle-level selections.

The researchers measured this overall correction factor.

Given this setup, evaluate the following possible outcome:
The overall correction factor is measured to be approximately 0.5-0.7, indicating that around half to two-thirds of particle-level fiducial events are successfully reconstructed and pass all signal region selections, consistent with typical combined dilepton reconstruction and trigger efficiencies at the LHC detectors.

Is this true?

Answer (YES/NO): YES